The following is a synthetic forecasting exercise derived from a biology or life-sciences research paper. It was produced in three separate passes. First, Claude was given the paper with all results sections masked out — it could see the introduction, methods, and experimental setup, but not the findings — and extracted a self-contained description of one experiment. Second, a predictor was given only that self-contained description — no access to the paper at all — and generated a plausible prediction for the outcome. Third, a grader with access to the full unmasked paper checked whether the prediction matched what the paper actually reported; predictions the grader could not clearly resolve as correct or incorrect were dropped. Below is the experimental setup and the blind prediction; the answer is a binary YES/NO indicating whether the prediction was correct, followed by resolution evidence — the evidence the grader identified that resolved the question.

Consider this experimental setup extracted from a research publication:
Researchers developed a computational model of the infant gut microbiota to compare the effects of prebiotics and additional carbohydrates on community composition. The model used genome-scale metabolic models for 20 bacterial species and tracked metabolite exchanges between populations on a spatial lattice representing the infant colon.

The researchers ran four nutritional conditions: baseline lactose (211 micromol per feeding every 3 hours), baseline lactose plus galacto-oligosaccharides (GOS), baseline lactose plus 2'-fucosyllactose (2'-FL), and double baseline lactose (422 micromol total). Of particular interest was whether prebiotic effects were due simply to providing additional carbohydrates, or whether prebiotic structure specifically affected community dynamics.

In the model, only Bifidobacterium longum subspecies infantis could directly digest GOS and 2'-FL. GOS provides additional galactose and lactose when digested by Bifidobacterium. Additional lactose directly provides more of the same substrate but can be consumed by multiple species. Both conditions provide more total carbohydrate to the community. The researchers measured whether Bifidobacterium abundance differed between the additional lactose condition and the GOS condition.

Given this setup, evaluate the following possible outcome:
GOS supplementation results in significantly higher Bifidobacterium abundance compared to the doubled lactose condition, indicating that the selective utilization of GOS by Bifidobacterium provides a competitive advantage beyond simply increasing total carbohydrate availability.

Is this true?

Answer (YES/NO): YES